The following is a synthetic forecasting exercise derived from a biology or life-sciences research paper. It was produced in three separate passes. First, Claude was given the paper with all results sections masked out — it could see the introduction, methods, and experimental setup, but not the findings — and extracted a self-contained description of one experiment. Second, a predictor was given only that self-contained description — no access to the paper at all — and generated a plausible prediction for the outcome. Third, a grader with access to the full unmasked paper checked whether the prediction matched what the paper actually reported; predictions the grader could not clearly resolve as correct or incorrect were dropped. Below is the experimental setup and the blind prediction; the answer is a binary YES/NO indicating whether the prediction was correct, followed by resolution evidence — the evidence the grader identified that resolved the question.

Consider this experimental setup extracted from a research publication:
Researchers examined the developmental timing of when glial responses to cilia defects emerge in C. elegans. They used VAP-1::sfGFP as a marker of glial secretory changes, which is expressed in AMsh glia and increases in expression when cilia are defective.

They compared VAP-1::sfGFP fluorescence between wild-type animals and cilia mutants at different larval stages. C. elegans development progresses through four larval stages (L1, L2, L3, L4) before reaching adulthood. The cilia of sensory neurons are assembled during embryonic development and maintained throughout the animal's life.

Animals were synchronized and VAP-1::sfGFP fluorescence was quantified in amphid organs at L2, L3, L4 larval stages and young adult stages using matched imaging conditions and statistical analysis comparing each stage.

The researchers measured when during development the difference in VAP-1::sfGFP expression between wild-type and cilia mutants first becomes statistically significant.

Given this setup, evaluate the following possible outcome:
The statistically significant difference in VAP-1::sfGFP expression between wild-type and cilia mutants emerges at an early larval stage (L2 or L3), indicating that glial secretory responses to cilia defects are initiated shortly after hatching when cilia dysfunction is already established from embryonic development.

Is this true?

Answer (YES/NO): YES